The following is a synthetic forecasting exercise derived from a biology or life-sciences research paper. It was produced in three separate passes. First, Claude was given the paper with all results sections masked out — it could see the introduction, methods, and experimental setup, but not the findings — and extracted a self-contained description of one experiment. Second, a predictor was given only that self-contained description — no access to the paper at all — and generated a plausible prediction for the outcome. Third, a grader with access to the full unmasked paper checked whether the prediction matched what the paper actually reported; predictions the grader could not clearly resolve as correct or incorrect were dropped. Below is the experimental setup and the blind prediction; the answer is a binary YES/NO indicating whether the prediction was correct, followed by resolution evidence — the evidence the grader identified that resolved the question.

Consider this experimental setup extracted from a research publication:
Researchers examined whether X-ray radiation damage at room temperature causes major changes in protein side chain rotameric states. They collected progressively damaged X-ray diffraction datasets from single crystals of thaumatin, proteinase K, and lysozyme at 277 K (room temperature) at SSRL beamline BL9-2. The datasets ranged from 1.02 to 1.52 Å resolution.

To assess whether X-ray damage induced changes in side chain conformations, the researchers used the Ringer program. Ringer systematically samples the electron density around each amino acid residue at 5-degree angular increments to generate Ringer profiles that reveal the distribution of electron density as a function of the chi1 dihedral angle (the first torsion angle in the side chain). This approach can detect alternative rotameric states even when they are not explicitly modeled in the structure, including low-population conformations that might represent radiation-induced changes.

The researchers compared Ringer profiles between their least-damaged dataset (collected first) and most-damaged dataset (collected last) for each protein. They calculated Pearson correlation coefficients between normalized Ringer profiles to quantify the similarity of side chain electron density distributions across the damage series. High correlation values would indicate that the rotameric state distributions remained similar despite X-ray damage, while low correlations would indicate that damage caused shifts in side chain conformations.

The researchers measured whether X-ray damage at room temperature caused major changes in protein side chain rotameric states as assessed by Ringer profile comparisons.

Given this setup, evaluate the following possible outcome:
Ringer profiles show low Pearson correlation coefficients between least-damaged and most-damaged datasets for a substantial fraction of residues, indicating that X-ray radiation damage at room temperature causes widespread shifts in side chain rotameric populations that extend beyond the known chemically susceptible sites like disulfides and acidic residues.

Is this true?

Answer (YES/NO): NO